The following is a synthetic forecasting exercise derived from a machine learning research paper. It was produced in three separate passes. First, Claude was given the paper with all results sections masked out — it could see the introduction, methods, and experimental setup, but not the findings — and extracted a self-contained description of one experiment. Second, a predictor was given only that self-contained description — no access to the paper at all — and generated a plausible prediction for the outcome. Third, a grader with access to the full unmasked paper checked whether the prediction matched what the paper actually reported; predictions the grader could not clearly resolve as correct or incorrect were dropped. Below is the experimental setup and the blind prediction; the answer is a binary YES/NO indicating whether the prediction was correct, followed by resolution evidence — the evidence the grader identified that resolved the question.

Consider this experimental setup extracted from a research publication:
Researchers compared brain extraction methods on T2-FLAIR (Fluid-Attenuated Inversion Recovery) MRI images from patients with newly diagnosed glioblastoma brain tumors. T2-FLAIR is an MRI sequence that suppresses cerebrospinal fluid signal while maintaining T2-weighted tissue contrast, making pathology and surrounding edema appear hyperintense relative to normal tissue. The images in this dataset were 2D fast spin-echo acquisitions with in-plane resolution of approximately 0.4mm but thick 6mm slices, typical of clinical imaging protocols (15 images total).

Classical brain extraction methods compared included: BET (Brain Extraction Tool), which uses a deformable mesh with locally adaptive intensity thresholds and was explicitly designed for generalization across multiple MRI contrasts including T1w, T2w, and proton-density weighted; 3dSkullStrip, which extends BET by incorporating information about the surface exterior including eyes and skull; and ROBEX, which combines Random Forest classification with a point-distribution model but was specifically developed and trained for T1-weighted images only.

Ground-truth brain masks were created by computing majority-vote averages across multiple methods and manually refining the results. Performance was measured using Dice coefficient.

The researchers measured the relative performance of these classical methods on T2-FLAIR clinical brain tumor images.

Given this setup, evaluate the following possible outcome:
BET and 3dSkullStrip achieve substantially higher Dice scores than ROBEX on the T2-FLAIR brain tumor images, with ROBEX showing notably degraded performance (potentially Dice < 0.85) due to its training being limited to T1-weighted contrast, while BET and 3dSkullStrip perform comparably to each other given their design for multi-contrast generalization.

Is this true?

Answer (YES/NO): NO